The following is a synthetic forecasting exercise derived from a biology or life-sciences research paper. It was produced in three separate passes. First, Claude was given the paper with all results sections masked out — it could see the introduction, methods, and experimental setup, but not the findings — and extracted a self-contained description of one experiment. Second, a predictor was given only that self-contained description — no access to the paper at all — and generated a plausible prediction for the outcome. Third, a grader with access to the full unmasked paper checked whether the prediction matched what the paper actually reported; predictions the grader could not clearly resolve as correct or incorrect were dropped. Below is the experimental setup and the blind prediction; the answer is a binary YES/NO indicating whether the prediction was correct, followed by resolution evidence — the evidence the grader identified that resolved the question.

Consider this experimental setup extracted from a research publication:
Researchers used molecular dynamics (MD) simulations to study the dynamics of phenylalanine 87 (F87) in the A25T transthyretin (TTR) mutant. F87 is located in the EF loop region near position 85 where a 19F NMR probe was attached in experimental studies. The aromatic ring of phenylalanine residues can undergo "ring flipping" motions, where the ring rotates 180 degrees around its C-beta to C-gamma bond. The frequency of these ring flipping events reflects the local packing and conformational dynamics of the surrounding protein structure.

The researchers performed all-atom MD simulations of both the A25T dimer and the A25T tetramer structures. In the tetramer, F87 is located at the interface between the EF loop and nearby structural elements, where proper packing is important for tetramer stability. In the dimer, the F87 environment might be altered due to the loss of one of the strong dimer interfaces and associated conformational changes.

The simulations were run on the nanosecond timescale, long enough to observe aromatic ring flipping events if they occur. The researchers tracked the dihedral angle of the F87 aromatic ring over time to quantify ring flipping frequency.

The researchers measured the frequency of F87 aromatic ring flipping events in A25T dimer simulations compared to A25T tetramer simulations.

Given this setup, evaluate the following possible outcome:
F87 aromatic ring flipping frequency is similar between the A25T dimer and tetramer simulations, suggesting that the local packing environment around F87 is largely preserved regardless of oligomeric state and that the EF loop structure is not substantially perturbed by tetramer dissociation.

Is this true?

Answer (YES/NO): NO